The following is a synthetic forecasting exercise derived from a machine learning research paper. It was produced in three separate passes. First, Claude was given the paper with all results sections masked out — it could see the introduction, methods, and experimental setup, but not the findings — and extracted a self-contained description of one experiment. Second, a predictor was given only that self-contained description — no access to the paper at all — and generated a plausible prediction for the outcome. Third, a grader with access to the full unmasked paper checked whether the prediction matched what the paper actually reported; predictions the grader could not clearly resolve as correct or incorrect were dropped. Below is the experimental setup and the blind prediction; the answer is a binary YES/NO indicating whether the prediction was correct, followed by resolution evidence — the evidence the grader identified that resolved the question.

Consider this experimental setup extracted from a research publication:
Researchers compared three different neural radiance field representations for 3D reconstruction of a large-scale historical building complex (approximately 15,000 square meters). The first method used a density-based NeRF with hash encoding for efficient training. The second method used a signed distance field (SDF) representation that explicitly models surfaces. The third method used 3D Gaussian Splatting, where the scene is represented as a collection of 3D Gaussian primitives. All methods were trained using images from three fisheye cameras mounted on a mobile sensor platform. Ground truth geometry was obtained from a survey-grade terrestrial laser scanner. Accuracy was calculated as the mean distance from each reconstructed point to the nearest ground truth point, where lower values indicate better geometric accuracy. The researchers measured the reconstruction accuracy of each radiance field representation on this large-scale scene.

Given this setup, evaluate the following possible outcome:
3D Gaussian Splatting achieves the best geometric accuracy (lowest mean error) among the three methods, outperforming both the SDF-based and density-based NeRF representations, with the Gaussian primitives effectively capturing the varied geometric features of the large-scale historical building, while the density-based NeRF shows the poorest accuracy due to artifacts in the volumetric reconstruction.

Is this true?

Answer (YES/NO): NO